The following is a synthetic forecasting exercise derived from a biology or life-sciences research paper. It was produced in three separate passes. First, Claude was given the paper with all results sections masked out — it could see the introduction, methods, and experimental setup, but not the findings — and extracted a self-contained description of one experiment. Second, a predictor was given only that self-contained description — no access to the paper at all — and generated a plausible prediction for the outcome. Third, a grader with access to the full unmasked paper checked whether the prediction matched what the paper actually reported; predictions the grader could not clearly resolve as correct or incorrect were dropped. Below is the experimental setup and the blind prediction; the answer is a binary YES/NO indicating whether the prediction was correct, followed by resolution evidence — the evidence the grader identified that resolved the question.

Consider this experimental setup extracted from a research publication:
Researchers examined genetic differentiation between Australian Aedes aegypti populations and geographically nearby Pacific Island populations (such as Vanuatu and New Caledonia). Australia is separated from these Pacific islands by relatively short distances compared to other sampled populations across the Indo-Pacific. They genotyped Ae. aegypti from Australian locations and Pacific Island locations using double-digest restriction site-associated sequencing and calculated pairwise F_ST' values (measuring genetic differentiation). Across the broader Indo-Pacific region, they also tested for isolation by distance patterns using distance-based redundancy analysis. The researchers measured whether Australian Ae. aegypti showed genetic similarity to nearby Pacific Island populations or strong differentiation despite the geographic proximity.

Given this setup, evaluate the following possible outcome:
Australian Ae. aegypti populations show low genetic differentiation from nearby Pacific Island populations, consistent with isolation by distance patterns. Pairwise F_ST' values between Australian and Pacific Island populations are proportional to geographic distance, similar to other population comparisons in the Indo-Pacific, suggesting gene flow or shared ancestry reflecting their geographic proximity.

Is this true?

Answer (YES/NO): NO